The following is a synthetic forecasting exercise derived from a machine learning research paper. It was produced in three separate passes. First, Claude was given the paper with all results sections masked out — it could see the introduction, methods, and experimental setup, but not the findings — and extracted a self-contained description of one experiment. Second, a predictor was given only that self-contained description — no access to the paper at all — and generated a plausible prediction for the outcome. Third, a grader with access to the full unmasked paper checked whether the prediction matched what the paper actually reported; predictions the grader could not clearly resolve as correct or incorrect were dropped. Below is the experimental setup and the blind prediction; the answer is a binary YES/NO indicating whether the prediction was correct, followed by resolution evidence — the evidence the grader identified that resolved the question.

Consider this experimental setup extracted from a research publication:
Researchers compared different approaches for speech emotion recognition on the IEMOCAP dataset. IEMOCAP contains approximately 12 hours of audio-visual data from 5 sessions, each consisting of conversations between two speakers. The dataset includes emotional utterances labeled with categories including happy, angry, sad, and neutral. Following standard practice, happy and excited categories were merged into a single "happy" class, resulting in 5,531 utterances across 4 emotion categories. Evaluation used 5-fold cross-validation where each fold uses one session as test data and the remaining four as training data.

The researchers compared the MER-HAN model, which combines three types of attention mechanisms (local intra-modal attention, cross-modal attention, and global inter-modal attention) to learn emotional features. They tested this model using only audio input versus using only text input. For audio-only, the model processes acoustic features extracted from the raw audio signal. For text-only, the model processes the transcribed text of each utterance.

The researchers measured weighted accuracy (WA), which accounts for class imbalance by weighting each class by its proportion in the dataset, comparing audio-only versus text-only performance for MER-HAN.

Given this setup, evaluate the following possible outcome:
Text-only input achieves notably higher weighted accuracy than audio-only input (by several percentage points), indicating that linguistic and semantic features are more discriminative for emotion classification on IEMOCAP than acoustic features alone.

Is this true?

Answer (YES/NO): YES